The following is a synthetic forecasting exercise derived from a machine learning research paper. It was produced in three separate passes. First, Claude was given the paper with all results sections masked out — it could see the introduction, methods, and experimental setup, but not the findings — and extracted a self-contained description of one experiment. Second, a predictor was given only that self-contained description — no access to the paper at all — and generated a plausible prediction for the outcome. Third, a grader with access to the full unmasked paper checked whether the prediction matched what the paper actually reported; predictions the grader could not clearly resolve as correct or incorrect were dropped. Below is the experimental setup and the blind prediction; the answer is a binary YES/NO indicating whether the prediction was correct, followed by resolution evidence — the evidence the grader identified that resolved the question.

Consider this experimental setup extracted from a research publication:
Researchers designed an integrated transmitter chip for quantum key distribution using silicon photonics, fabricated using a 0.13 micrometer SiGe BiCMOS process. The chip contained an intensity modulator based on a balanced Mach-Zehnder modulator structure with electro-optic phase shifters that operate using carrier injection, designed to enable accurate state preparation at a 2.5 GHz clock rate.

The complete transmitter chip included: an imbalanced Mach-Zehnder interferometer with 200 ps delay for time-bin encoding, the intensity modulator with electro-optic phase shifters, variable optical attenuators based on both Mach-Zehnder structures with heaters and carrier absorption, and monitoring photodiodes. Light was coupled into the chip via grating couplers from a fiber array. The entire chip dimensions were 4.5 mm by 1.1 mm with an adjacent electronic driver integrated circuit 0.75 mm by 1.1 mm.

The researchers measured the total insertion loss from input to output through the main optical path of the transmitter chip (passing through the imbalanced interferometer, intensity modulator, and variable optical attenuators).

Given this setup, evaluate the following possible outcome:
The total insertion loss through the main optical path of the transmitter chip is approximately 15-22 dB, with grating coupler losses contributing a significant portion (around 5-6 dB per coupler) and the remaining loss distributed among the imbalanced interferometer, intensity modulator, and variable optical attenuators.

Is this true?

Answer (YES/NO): NO